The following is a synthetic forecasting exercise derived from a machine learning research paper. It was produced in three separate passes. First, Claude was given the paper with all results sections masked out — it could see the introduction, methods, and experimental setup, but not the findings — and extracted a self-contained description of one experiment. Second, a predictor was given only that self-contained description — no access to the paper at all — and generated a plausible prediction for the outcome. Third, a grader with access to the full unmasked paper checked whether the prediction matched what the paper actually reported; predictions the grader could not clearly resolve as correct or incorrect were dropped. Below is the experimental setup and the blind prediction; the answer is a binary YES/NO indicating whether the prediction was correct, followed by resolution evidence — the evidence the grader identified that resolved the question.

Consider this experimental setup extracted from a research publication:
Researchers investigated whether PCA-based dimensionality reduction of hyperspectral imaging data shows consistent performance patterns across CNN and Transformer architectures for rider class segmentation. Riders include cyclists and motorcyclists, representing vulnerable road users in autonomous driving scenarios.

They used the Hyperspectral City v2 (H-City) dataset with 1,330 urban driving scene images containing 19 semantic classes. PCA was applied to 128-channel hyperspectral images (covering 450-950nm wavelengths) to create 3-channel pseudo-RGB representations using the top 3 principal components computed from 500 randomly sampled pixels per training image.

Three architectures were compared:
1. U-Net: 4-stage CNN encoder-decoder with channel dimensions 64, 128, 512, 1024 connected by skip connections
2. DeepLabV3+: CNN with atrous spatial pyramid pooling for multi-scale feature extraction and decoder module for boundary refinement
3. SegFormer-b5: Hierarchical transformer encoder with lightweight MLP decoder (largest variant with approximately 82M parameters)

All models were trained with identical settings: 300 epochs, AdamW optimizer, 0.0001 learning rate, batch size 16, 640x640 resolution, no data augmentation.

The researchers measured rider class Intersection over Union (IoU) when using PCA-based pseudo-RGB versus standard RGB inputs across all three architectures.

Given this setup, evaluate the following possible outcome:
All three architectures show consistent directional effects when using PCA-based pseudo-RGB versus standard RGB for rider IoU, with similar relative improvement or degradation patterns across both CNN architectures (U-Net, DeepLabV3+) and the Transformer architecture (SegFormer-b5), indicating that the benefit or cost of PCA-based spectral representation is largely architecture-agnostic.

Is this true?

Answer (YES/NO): YES